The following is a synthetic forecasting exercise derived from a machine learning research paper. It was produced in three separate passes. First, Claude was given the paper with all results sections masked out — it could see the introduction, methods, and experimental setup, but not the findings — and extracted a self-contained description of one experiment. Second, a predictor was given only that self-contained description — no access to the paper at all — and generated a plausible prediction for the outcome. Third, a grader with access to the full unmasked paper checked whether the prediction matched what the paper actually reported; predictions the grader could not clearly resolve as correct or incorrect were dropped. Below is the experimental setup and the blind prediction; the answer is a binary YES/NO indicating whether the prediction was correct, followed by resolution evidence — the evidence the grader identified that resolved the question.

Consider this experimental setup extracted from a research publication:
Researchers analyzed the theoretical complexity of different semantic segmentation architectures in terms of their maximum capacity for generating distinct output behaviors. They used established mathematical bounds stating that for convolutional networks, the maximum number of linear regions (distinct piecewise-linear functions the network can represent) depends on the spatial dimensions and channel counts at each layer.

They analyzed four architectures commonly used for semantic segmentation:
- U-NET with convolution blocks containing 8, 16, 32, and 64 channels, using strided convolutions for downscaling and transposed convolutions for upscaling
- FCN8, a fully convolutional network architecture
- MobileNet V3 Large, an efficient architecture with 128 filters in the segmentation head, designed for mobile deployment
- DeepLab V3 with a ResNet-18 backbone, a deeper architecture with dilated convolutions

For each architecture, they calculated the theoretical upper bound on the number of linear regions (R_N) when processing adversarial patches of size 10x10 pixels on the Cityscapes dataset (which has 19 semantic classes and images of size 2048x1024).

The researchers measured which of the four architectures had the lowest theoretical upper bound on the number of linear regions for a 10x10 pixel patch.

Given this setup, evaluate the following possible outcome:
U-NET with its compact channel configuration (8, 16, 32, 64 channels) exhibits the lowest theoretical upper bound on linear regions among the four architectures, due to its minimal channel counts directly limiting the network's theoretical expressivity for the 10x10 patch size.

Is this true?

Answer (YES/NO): NO